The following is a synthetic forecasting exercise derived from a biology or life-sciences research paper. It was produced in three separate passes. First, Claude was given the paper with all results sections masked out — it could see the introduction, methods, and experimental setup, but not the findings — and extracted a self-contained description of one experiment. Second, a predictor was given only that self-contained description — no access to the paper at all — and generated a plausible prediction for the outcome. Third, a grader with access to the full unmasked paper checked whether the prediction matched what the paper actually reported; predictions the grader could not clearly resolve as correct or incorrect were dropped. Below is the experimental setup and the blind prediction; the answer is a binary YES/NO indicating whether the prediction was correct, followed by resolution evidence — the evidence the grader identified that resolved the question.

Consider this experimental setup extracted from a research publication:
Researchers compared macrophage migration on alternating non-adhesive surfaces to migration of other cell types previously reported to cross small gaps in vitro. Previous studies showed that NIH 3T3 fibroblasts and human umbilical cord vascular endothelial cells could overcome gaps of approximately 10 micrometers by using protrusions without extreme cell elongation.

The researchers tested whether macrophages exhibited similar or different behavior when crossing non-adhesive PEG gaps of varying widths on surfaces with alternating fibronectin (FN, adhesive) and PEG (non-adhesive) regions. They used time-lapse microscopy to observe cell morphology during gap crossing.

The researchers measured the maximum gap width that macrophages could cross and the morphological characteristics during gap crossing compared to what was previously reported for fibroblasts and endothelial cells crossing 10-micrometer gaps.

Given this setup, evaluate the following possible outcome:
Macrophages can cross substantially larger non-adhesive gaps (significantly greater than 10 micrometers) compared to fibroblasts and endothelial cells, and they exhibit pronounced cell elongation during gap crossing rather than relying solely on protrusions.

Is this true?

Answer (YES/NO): YES